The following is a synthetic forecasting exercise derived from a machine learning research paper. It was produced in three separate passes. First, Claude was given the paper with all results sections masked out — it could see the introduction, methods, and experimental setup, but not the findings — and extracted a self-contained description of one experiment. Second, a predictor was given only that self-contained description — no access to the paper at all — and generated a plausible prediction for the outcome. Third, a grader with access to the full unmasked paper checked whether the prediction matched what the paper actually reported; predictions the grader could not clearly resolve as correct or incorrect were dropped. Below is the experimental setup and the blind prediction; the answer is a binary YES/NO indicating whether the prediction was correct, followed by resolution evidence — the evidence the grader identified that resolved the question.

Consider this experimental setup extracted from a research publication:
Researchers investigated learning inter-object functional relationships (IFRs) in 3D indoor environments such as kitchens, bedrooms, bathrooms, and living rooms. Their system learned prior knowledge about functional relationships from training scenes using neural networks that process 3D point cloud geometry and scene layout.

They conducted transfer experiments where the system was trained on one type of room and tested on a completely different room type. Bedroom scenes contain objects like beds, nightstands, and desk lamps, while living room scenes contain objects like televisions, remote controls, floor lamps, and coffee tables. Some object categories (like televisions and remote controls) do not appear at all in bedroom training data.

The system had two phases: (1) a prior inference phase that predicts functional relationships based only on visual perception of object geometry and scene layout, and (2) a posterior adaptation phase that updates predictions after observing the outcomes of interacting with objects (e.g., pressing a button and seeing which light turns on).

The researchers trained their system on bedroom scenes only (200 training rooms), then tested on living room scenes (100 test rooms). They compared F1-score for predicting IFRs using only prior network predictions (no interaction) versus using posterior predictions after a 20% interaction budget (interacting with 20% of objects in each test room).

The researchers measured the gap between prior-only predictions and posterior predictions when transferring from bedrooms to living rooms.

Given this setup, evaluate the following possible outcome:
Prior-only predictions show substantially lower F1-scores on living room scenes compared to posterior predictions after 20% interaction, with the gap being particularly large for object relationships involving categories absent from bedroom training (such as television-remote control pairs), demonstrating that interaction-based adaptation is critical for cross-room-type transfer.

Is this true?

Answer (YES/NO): NO